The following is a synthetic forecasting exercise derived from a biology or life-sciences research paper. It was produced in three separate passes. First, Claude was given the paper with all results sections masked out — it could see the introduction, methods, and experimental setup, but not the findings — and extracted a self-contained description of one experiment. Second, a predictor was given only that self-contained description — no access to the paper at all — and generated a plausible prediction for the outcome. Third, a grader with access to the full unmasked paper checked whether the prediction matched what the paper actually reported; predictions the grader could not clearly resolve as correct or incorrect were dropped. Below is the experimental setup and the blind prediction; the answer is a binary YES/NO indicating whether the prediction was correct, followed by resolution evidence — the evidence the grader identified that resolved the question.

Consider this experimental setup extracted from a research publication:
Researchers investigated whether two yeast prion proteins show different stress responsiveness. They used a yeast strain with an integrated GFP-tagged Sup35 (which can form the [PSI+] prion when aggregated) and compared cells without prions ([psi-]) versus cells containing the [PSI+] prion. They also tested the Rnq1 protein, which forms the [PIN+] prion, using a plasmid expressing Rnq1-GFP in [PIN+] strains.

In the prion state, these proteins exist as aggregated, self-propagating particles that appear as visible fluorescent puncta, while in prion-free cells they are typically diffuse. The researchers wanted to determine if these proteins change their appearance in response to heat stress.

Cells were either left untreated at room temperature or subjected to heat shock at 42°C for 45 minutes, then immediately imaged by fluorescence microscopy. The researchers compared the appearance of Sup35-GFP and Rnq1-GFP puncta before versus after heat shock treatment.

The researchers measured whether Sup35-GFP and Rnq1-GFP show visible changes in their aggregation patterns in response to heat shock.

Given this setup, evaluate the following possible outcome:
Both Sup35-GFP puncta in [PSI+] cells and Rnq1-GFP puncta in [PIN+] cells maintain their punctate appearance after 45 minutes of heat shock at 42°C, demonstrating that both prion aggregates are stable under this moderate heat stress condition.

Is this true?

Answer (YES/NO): NO